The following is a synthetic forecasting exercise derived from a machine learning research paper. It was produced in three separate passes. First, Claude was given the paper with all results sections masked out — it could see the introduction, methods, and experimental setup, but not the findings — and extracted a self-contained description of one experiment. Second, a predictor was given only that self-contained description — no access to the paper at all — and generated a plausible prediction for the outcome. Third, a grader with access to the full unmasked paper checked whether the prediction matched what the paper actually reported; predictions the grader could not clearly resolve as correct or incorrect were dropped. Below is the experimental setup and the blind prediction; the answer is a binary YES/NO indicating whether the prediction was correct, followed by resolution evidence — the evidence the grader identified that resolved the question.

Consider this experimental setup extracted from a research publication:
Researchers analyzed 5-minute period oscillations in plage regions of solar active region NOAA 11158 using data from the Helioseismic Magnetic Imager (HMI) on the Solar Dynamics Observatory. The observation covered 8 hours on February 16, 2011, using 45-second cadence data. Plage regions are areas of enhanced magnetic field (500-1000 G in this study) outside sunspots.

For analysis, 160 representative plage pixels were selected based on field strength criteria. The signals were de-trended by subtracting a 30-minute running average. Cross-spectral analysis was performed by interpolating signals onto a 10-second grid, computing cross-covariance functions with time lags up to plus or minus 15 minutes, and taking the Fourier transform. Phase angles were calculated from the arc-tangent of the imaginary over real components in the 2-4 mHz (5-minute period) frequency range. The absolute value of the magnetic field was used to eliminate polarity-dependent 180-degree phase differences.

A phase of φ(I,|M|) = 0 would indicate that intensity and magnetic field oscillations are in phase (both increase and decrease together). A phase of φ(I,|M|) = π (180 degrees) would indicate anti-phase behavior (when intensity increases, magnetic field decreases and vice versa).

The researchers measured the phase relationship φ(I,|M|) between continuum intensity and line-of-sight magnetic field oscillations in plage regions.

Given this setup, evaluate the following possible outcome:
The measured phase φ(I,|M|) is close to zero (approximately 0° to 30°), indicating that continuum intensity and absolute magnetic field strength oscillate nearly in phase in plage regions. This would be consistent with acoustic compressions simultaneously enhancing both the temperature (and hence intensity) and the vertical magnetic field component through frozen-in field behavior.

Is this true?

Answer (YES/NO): NO